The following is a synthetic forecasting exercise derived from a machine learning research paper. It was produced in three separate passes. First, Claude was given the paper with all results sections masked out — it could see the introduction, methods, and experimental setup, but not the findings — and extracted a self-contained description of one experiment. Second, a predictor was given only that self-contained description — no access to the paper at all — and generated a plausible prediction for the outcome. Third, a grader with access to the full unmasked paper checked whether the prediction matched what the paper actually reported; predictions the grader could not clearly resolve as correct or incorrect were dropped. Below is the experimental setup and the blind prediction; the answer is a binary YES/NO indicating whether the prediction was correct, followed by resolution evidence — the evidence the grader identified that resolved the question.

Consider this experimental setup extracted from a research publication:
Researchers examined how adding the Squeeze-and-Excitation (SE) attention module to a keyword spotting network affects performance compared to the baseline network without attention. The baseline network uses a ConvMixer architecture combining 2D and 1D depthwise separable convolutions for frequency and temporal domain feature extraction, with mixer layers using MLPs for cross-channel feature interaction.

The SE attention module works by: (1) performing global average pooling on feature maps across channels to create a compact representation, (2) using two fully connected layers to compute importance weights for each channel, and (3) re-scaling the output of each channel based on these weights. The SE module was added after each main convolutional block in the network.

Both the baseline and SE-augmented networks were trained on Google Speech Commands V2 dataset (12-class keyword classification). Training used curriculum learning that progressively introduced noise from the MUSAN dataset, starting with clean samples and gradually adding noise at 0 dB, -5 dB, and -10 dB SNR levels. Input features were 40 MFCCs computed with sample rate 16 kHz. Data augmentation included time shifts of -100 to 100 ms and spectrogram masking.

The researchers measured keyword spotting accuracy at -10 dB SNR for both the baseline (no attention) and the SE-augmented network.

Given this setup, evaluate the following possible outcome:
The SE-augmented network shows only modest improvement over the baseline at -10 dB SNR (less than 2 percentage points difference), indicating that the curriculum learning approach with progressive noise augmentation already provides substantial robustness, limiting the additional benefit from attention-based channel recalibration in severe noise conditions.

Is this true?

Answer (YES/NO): NO